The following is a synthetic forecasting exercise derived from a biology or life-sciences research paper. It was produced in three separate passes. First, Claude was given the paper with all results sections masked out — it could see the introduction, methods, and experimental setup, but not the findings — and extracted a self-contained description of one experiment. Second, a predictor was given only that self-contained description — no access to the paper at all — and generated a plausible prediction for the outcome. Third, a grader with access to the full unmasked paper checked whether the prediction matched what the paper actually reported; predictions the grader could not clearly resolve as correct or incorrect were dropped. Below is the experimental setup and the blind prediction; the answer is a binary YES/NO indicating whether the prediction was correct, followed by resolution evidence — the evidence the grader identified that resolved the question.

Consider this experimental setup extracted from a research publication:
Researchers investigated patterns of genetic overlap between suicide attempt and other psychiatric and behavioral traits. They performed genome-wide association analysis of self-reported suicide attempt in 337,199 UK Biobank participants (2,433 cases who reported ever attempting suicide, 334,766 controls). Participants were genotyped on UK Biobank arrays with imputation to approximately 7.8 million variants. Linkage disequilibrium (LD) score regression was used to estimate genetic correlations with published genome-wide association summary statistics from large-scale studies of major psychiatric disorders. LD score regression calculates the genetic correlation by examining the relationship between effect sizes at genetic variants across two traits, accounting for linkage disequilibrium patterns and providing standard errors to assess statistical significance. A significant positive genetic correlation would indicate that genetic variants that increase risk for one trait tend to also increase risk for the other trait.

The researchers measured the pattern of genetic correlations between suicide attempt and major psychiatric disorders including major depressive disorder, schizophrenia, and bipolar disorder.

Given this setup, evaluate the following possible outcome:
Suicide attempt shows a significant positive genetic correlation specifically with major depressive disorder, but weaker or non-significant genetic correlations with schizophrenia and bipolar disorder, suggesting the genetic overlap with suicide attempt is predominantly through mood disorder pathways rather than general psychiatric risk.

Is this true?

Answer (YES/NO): NO